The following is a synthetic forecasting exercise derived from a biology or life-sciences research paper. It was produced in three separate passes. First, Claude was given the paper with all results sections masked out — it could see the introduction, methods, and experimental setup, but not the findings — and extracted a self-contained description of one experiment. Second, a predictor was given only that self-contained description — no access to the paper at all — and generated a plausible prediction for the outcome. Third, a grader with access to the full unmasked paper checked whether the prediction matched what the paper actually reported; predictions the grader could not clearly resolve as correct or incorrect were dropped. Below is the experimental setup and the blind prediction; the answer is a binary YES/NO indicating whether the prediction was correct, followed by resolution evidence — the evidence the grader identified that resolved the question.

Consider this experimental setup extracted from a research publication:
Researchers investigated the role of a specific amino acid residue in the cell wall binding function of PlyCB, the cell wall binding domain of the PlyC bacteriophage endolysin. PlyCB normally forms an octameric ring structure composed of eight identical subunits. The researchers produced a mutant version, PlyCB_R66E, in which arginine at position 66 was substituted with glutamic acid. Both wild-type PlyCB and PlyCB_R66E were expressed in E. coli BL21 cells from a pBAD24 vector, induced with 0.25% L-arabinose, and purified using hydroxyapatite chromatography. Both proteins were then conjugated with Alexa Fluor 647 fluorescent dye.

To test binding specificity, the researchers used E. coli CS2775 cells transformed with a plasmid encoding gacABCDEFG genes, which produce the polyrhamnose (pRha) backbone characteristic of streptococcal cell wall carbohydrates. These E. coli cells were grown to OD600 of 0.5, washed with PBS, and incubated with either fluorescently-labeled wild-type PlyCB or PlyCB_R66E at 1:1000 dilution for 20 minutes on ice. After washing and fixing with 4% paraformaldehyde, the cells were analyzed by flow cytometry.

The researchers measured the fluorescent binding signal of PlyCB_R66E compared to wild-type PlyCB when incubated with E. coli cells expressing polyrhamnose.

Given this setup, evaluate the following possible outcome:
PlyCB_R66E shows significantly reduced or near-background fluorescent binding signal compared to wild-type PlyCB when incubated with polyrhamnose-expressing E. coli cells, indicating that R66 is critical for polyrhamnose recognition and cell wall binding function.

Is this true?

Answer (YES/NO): YES